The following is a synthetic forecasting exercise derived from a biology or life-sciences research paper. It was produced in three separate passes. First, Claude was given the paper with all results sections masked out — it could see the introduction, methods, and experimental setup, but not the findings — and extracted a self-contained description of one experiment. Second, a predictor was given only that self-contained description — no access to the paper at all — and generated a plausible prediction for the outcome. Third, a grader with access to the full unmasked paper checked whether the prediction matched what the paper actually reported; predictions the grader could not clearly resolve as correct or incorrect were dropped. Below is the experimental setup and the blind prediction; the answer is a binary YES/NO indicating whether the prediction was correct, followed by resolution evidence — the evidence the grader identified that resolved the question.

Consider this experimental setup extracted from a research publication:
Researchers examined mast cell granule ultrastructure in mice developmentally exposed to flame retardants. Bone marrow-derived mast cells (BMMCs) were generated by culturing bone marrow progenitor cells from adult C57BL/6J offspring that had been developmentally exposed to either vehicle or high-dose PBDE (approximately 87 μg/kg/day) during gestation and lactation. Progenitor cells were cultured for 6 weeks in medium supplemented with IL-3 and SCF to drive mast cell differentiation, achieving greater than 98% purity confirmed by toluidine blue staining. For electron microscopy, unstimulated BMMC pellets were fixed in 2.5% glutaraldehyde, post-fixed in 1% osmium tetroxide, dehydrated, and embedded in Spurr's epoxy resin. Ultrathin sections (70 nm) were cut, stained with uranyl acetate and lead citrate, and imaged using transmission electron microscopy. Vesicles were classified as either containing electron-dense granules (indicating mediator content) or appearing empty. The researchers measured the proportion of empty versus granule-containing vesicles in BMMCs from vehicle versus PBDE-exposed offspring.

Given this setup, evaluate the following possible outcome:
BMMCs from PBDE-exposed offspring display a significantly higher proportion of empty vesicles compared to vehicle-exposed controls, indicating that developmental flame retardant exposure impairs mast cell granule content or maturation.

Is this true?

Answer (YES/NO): NO